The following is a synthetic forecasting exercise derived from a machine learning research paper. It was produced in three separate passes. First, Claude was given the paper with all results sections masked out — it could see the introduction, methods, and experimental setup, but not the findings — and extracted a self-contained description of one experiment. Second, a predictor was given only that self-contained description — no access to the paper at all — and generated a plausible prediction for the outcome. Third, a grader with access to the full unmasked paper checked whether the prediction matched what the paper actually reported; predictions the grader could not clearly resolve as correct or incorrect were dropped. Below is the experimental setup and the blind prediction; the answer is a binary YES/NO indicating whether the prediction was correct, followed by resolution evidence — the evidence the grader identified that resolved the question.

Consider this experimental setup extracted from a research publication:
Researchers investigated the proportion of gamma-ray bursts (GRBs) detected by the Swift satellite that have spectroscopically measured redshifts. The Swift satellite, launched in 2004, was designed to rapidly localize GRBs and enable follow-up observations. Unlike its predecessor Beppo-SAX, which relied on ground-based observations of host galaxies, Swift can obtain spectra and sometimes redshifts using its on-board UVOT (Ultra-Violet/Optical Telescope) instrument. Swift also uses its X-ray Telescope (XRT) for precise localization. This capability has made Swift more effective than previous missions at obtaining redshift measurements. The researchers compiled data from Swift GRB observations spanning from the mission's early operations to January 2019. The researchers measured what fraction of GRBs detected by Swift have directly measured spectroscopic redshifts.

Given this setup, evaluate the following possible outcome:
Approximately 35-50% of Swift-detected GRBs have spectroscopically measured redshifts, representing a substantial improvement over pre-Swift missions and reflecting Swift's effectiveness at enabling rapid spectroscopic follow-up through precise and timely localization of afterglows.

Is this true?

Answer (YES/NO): NO